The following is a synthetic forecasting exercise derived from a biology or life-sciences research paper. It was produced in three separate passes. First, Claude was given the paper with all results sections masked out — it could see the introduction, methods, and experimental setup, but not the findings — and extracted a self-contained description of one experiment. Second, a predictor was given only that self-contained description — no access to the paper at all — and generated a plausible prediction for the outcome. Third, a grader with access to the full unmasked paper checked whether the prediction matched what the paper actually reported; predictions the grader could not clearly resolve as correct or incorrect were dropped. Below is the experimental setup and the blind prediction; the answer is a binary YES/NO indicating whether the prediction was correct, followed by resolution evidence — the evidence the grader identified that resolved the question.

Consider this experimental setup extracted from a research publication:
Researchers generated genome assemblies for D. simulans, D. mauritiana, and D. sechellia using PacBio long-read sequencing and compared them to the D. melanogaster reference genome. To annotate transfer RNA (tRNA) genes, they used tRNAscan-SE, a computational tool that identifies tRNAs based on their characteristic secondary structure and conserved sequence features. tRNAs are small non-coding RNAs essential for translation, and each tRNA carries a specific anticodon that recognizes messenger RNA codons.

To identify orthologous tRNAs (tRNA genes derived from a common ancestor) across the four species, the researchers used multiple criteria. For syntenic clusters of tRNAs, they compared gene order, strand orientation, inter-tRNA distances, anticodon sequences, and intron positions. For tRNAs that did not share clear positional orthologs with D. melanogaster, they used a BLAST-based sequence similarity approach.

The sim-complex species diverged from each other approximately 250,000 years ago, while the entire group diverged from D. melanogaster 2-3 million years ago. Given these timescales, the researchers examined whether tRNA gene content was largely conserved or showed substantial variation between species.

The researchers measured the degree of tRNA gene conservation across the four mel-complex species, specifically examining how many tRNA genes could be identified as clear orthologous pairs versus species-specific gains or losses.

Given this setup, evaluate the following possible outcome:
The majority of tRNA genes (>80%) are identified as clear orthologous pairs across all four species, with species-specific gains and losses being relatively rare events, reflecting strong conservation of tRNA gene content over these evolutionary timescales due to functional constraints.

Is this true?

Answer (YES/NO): YES